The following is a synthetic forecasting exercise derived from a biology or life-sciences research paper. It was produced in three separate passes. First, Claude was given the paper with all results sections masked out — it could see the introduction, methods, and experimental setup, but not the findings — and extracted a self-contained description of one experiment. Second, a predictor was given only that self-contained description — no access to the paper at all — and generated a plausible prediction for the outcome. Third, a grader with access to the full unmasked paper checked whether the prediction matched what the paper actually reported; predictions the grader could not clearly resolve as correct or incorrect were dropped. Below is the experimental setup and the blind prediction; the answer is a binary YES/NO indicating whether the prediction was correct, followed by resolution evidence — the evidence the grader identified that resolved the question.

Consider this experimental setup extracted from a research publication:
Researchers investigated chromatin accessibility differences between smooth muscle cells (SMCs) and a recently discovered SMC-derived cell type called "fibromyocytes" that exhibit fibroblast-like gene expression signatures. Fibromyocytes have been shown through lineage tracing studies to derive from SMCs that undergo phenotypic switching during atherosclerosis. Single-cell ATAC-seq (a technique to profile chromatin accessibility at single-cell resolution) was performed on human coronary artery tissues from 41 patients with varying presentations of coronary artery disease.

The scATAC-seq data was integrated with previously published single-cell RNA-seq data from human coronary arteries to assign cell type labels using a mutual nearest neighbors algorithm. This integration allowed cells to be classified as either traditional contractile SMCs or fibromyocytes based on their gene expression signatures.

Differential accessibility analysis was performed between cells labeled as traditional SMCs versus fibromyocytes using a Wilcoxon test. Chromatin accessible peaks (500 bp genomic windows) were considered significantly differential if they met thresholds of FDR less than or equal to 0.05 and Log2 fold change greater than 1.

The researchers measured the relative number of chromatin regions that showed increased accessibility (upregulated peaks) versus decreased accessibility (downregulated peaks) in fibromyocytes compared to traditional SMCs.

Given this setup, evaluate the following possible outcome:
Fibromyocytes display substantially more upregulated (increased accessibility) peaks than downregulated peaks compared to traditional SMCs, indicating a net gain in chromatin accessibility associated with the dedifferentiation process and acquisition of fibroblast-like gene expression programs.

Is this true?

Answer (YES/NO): YES